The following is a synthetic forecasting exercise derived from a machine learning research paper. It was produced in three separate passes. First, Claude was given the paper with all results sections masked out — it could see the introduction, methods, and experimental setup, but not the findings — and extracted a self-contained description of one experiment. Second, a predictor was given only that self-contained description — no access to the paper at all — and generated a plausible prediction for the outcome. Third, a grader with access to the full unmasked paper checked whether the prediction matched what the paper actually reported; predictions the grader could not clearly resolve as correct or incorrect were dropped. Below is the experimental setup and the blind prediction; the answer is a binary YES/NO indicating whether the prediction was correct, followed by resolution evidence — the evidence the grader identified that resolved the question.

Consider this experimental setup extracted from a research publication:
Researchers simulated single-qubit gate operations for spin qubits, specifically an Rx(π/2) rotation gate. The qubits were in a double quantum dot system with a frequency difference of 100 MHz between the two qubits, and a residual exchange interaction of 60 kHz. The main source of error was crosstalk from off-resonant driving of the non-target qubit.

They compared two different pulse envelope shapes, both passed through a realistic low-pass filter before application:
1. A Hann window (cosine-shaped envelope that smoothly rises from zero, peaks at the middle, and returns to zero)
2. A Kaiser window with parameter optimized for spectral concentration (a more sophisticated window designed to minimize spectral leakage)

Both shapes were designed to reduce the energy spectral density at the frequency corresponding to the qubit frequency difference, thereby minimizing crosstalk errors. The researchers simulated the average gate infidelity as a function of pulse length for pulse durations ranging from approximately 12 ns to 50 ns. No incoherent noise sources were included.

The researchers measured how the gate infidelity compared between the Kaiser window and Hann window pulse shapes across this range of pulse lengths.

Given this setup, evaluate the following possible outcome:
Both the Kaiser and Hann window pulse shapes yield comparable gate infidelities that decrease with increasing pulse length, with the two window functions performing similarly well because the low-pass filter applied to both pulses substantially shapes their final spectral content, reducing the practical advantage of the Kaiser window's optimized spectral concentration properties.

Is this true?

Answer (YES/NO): NO